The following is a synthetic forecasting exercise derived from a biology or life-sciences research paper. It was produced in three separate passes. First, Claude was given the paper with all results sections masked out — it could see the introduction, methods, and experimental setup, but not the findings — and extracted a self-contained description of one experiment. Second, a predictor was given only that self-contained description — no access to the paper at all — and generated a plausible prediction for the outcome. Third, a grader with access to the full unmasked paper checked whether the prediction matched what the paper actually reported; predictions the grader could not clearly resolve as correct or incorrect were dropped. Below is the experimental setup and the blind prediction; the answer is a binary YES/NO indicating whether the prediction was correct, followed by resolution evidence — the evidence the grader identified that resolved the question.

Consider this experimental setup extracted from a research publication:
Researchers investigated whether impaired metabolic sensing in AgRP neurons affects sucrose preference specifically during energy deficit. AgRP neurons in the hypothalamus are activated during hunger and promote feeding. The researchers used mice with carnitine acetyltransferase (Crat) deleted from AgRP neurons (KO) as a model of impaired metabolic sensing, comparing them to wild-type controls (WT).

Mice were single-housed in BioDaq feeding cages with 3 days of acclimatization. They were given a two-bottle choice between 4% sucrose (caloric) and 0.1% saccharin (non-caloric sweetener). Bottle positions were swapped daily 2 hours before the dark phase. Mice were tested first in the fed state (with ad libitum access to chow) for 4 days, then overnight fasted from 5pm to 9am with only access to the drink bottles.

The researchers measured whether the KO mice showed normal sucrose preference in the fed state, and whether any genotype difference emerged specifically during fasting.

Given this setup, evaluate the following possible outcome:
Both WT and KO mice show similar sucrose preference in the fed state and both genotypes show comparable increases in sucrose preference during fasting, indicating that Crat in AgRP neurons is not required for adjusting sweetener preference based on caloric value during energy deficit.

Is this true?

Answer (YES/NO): NO